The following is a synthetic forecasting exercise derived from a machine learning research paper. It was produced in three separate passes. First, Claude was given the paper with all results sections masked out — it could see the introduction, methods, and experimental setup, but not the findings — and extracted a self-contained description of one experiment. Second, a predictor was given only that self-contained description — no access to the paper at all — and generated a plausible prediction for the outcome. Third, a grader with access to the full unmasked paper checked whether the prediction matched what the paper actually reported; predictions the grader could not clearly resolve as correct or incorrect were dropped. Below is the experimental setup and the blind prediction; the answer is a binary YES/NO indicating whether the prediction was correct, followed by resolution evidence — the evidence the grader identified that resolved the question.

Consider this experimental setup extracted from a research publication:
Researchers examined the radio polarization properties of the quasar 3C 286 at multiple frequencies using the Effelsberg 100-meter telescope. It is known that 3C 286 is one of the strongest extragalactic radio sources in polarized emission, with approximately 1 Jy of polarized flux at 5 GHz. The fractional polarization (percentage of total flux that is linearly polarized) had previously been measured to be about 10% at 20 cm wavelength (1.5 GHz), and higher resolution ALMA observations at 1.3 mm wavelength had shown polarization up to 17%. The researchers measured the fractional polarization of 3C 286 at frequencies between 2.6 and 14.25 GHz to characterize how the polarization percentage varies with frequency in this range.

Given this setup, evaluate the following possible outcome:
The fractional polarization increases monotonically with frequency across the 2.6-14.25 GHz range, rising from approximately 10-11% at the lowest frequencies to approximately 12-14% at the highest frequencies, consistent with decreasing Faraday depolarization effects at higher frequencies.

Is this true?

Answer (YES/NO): YES